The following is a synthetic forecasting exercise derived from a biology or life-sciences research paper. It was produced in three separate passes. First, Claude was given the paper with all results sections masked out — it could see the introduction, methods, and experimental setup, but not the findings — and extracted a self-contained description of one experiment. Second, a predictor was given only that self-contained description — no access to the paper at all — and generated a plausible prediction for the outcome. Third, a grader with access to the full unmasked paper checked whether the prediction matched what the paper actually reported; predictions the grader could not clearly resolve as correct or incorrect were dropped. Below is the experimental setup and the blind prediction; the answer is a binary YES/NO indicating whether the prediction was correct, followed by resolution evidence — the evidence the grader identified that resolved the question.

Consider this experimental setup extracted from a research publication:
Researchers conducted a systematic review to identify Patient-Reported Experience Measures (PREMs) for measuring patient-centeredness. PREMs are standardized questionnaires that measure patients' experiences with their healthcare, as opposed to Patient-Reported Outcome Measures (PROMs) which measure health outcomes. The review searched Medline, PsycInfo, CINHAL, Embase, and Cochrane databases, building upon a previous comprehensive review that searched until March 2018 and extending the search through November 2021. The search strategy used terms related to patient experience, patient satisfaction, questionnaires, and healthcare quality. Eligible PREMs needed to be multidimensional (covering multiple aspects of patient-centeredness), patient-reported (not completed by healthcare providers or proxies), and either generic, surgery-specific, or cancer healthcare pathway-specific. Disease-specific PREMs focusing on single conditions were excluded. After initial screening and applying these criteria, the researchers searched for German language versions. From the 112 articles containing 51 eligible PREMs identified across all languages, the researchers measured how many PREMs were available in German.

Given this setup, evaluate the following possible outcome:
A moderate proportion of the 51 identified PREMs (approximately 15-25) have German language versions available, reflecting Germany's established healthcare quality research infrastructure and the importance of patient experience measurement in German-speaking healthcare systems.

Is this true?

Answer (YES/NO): NO